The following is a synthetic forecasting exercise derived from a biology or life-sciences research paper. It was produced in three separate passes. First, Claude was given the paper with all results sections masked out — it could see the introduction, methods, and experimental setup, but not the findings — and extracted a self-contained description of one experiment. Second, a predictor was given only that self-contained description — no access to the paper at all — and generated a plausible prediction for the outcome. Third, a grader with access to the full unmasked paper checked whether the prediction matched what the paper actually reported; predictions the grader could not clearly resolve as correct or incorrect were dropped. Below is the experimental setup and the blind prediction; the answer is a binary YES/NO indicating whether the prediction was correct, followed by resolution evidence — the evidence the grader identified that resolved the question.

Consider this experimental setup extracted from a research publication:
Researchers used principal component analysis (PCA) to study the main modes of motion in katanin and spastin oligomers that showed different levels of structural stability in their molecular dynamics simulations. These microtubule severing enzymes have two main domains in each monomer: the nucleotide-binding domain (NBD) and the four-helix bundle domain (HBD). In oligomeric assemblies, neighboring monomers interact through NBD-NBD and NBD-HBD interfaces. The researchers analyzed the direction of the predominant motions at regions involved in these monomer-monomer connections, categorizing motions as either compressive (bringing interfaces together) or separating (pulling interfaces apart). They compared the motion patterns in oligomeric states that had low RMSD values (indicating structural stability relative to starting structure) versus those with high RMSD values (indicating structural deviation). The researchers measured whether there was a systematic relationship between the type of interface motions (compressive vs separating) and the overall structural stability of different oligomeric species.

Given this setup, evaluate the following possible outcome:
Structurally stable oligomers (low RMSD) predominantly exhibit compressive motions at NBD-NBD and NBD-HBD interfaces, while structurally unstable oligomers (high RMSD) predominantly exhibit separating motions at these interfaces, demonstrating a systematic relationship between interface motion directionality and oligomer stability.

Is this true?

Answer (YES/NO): YES